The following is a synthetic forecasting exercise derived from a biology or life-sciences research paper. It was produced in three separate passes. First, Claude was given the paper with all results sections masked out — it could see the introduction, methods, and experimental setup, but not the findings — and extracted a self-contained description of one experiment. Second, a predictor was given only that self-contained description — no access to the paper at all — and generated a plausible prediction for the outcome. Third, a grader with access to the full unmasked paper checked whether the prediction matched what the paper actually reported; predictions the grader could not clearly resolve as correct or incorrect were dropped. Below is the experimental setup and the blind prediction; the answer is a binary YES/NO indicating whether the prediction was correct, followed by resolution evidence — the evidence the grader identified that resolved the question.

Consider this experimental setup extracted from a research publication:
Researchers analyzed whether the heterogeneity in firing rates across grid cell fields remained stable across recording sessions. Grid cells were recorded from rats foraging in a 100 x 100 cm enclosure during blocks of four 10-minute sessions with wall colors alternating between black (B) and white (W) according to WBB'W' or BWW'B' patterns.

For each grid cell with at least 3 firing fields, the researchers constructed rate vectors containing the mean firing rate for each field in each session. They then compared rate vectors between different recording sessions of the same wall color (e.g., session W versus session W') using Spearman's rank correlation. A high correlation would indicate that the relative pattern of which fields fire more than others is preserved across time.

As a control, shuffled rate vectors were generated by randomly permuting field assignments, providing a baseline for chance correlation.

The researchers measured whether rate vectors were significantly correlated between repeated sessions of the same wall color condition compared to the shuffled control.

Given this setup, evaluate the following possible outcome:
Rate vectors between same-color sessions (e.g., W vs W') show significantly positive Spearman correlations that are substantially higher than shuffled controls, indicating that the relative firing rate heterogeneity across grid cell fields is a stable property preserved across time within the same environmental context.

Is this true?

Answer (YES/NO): YES